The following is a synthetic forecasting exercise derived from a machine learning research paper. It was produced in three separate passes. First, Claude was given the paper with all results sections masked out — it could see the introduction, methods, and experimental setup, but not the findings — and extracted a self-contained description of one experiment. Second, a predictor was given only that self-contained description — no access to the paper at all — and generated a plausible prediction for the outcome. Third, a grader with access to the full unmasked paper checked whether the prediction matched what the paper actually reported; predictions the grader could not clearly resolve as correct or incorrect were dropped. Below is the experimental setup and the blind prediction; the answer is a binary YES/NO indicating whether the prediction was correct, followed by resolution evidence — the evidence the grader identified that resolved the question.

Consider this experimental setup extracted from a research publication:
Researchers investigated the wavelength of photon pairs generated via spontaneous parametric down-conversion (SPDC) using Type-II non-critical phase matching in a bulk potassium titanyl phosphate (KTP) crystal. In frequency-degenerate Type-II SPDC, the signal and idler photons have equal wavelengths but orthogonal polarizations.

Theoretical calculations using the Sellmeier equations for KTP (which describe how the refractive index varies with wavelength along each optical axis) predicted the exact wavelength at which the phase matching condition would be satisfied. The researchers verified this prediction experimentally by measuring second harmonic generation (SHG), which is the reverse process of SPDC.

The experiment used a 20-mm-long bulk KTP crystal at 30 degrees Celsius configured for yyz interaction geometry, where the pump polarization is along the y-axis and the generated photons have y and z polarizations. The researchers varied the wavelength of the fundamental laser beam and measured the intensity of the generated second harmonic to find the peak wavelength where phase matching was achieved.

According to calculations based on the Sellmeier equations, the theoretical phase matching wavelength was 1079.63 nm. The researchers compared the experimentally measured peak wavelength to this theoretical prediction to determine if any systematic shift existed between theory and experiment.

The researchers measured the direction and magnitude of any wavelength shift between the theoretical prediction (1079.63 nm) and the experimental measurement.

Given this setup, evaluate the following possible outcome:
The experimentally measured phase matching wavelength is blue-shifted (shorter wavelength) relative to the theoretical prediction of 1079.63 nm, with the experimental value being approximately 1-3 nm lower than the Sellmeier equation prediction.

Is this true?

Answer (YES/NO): NO